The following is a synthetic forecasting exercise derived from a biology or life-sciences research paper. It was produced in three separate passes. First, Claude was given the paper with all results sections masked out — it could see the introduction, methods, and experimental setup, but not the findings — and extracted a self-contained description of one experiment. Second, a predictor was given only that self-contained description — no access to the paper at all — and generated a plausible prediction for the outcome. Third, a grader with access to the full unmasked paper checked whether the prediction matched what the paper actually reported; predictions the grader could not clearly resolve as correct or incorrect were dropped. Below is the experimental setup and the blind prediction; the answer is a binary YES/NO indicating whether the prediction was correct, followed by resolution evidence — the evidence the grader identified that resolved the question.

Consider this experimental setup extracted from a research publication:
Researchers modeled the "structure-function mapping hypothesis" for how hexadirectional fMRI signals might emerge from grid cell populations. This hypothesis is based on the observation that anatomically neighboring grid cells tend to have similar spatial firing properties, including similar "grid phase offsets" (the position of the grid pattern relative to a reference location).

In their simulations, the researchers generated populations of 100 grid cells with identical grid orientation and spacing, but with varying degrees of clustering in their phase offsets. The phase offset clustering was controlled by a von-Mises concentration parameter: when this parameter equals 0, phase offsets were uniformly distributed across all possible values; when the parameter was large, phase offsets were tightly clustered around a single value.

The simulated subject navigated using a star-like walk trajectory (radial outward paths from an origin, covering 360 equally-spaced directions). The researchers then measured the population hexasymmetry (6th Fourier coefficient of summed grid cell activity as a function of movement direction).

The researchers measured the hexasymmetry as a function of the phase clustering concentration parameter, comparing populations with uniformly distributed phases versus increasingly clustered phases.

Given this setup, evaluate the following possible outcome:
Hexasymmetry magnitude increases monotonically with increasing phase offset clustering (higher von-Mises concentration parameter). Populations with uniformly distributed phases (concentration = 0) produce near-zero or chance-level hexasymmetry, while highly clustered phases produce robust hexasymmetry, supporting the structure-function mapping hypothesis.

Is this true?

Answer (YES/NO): YES